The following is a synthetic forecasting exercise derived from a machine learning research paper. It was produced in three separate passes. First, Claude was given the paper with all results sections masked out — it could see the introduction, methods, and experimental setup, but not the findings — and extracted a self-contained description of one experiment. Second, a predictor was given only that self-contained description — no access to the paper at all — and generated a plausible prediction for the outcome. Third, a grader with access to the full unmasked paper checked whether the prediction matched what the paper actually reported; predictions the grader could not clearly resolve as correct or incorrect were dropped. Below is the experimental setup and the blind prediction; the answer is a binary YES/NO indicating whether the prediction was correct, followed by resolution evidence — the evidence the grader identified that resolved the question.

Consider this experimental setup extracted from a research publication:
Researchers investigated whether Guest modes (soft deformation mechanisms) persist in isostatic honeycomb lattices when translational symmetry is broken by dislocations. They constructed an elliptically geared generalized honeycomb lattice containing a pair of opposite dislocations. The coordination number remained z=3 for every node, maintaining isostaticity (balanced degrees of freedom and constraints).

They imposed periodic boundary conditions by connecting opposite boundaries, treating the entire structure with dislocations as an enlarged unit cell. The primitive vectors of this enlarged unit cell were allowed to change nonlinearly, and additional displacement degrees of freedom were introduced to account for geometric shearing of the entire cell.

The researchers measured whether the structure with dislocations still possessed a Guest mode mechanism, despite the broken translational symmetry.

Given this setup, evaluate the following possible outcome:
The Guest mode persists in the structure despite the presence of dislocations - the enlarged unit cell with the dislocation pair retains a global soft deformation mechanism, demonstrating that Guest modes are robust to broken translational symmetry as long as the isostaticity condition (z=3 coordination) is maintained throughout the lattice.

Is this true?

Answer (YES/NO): YES